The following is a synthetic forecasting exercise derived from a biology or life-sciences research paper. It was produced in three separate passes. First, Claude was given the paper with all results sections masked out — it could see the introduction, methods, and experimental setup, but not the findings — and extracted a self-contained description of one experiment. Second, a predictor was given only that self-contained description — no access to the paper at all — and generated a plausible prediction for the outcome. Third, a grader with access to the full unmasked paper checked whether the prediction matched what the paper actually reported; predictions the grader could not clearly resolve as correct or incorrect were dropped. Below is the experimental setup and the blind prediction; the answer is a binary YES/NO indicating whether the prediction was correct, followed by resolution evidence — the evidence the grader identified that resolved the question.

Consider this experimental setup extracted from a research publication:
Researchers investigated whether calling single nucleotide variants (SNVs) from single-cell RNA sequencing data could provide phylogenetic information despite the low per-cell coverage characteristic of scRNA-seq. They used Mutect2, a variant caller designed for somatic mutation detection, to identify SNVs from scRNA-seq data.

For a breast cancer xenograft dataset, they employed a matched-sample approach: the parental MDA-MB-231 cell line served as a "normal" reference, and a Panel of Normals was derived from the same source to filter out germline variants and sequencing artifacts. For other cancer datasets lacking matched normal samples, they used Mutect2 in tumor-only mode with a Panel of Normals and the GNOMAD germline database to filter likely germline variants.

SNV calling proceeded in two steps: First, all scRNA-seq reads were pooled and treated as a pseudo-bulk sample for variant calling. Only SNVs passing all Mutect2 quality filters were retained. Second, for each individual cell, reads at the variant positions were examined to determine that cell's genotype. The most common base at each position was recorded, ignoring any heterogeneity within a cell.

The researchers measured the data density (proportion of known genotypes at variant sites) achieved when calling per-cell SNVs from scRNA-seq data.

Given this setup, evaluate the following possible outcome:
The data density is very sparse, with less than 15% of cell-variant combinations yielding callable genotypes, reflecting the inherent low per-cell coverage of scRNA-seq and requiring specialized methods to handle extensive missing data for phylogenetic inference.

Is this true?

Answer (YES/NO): NO